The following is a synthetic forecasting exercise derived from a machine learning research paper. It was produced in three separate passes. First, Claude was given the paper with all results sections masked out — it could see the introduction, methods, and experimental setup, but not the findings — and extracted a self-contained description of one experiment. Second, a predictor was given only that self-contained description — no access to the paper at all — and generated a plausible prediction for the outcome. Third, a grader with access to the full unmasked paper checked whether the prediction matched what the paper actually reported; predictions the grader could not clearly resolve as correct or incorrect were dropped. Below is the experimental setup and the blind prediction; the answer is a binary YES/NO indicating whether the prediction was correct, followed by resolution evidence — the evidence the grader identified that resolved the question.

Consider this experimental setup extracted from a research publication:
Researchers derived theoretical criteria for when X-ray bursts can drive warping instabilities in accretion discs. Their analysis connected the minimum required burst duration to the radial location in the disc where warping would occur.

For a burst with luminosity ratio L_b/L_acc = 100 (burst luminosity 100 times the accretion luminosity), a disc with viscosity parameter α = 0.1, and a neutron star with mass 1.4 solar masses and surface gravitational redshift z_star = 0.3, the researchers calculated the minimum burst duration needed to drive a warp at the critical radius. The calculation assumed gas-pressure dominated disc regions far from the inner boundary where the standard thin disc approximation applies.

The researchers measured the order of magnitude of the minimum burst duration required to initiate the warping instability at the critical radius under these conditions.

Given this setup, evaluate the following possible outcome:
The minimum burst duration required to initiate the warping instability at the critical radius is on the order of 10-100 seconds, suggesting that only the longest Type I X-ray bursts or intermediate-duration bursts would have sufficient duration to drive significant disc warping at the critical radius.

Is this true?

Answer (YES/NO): NO